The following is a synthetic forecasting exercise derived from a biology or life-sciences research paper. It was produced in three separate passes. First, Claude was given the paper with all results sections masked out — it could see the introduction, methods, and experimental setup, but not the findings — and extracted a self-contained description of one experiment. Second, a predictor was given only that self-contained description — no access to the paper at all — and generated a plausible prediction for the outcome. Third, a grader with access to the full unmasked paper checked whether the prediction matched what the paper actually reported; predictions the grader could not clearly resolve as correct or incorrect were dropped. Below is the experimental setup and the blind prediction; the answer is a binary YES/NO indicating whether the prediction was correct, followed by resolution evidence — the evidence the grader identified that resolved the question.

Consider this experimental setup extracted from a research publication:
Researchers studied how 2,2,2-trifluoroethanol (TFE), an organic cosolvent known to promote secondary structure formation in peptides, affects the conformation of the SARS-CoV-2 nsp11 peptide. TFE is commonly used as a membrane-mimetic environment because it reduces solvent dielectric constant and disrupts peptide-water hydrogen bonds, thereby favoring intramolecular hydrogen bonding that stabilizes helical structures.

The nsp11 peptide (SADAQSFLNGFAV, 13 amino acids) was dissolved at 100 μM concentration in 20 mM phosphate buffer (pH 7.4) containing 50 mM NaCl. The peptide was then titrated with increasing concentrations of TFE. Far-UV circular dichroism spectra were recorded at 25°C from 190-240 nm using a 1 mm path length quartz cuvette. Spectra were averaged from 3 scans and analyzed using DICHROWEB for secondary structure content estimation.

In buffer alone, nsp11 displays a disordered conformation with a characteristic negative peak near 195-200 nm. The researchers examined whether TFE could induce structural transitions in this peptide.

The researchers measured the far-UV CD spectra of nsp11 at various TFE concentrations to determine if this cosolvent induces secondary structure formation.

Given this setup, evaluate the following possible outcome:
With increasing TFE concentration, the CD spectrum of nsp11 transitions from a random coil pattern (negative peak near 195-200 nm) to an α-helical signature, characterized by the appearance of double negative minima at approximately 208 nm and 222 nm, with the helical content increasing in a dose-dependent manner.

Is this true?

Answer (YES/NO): YES